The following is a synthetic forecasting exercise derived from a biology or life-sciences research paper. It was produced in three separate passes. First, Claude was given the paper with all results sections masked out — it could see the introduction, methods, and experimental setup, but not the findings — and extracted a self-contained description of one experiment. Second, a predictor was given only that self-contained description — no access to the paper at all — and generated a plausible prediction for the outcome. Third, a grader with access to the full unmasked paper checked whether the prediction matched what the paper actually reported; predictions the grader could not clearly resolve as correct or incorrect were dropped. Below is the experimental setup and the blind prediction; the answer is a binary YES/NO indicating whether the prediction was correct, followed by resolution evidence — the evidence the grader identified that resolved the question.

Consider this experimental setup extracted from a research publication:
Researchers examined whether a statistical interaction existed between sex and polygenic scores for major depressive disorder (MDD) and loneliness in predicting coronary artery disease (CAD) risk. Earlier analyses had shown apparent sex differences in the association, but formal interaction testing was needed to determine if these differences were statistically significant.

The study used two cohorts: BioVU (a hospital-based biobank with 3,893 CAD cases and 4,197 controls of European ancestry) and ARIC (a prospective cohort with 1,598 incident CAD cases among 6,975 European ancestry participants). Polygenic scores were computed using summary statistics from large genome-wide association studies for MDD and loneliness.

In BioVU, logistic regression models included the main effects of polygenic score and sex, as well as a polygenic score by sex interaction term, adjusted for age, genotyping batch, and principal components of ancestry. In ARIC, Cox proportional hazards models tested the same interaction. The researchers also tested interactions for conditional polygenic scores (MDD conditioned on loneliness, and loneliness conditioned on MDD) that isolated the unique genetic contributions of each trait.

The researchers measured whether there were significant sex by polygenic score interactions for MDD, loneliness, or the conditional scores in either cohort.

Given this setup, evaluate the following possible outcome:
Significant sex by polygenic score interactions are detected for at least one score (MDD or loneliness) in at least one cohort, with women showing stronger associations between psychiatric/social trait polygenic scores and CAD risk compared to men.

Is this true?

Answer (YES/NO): NO